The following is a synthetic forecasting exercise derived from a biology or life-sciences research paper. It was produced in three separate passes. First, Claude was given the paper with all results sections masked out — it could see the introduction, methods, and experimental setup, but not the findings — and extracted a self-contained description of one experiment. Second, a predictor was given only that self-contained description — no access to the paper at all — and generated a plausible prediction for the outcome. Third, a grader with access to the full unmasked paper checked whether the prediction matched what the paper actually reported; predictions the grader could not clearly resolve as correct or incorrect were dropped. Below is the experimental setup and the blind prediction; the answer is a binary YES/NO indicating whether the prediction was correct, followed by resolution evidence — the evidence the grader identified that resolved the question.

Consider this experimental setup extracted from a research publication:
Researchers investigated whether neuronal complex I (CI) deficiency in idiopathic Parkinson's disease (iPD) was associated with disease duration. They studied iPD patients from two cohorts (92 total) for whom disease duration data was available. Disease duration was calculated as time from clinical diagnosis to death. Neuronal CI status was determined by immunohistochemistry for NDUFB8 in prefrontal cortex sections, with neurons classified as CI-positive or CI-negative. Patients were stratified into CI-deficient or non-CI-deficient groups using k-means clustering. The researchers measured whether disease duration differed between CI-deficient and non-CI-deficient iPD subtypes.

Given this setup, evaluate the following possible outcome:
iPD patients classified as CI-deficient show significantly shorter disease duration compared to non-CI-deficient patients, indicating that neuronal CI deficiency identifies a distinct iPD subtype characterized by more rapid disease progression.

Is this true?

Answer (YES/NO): NO